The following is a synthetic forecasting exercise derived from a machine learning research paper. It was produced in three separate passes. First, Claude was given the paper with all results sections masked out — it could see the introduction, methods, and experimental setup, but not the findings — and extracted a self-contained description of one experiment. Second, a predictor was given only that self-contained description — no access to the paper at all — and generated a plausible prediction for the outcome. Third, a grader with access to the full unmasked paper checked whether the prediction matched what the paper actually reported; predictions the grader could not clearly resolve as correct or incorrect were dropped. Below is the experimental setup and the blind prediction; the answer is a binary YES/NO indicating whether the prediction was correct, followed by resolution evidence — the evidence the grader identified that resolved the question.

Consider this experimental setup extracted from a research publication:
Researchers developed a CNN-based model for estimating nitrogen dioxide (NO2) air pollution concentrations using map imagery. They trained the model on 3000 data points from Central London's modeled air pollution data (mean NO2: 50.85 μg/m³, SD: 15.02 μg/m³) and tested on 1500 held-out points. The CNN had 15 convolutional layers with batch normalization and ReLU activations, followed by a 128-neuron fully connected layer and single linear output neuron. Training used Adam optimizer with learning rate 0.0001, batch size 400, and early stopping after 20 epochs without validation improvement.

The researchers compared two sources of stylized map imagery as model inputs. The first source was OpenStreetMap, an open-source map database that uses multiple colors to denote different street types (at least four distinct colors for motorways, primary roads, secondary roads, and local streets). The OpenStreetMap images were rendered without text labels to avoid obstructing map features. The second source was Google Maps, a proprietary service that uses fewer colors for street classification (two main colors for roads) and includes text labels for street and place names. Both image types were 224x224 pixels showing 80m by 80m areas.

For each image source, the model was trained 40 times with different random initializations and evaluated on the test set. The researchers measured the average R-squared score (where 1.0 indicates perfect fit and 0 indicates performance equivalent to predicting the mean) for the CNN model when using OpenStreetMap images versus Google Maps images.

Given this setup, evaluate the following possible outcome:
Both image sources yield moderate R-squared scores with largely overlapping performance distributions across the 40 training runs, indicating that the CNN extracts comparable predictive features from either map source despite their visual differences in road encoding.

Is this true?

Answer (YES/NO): NO